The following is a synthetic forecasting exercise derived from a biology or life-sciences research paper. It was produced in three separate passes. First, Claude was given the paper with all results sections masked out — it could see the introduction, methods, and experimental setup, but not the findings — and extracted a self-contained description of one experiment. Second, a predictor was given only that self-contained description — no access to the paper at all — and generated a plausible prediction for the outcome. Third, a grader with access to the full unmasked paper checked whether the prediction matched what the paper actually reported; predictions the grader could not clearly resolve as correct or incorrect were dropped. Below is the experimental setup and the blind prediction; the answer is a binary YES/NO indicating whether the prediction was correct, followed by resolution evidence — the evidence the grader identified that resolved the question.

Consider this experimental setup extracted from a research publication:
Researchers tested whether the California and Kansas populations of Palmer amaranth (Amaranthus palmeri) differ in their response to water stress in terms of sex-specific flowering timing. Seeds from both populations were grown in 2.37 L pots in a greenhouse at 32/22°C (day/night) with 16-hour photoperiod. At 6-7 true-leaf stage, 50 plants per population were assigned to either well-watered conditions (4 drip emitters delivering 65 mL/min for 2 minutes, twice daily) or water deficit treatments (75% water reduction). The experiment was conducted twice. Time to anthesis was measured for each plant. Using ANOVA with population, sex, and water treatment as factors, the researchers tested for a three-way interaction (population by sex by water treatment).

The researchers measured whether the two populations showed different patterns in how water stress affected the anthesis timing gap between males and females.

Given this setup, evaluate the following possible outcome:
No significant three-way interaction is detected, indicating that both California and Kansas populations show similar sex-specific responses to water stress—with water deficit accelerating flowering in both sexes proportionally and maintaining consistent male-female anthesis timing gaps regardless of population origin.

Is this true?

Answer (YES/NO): NO